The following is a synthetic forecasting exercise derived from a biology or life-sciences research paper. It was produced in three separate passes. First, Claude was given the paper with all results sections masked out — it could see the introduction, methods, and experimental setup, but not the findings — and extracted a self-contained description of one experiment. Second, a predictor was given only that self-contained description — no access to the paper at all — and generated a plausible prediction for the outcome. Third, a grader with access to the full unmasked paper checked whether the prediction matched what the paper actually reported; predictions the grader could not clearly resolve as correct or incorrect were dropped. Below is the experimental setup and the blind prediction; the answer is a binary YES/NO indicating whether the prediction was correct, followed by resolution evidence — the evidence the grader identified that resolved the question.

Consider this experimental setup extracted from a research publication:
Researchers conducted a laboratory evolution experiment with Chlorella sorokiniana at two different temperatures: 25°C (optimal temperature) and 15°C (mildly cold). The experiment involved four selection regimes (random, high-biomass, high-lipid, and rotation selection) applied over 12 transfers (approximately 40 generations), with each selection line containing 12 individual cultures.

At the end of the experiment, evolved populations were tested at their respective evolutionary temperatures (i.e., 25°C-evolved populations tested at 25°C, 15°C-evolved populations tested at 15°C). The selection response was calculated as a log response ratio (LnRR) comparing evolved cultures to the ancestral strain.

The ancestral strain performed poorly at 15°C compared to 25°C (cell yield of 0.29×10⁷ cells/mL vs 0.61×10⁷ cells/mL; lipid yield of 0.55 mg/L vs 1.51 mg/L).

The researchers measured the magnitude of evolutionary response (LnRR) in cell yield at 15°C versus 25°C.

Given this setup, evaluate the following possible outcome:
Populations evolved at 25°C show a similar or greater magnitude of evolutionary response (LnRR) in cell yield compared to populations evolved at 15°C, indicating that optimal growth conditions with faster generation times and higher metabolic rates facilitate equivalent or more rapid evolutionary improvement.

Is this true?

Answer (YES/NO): YES